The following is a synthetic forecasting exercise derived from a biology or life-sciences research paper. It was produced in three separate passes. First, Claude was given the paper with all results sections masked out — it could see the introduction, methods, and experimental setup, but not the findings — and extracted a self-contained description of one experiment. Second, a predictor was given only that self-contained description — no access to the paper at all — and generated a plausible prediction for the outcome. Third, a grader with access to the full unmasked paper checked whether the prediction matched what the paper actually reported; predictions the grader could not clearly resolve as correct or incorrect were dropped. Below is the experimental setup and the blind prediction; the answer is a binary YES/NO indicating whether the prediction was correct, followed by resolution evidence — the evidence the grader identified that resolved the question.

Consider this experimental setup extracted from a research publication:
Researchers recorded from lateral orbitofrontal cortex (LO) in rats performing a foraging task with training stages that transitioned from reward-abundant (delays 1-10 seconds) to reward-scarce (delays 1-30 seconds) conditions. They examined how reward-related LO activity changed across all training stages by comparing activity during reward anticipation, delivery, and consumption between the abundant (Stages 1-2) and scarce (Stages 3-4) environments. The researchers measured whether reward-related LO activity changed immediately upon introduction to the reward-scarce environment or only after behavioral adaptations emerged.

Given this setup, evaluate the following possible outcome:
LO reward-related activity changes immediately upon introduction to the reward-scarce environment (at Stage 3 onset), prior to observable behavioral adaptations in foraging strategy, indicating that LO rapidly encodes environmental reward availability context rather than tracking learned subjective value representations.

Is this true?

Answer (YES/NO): YES